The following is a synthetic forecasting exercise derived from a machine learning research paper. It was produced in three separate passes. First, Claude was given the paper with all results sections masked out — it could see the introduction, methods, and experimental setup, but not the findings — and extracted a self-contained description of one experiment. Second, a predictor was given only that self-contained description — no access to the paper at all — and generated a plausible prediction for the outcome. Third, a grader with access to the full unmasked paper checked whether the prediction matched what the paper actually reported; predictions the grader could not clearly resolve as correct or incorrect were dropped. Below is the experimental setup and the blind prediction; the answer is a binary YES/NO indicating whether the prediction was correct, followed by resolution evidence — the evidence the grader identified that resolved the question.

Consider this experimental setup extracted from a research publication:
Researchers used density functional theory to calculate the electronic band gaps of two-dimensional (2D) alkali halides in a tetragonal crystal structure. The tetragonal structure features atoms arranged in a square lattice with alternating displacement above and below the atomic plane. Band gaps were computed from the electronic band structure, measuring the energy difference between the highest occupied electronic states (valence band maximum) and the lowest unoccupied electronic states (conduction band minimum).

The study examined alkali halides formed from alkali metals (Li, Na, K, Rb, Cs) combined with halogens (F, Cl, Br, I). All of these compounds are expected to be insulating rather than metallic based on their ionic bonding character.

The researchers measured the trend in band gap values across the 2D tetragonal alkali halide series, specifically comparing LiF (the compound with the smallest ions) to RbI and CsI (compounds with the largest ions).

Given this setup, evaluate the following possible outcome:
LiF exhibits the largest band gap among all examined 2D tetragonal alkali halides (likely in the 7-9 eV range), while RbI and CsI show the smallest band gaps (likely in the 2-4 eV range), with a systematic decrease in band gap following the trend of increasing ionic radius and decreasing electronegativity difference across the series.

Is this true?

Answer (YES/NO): NO